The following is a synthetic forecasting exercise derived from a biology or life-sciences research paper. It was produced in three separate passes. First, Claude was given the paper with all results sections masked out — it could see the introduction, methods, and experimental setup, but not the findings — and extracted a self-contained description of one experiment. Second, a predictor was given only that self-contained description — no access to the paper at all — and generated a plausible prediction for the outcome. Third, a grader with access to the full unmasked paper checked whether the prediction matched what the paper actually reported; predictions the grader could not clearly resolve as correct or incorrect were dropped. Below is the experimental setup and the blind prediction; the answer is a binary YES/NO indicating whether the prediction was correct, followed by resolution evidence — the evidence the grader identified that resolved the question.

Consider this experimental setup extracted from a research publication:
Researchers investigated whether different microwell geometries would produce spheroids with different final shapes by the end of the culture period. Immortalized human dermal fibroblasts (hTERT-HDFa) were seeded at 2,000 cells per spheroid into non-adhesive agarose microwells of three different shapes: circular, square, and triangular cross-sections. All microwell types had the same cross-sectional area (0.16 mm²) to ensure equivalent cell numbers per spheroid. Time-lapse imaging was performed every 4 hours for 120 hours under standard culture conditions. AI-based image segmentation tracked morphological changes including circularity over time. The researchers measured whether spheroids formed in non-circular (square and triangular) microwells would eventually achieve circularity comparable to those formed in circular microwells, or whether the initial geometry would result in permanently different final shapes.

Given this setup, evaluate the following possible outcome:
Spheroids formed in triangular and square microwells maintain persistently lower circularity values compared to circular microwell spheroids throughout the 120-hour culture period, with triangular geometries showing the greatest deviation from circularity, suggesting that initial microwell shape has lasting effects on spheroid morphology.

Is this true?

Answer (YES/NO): NO